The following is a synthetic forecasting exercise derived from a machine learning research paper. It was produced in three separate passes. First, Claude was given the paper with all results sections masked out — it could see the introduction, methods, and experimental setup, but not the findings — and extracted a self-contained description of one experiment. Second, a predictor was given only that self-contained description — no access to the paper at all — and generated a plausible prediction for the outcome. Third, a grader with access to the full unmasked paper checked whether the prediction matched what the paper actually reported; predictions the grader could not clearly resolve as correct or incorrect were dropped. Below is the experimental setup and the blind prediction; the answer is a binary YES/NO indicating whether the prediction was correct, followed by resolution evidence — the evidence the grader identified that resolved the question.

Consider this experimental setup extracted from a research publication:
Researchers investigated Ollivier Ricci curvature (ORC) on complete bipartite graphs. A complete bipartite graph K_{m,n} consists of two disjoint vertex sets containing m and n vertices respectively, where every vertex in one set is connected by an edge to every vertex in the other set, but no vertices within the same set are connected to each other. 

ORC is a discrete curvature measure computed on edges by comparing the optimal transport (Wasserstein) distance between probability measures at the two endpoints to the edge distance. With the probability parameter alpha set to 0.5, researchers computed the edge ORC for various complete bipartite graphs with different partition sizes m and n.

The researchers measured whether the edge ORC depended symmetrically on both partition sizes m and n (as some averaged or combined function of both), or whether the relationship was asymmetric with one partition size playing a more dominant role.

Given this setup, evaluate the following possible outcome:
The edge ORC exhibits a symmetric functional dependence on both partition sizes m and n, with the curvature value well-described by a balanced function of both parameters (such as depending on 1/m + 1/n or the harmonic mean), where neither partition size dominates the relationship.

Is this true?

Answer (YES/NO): NO